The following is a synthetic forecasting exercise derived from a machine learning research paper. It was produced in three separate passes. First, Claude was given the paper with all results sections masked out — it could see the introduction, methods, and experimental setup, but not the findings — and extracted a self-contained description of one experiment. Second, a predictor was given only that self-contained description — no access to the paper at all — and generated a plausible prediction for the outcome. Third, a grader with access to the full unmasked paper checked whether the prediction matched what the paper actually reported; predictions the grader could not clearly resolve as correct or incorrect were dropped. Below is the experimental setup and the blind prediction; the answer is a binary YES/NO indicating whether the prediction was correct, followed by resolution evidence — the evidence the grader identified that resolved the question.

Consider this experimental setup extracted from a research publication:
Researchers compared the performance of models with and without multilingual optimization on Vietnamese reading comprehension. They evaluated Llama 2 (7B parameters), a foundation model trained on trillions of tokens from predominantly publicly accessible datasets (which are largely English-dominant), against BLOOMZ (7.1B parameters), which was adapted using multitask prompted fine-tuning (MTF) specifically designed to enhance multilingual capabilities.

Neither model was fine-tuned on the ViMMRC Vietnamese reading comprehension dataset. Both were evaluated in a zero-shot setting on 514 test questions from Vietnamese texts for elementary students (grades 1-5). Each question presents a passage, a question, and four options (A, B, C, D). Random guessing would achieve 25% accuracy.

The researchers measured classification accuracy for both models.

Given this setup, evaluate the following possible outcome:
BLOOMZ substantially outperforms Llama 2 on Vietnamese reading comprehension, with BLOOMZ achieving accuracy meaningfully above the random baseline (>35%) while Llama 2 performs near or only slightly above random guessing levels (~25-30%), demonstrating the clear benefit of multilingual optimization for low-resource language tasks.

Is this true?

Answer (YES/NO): NO